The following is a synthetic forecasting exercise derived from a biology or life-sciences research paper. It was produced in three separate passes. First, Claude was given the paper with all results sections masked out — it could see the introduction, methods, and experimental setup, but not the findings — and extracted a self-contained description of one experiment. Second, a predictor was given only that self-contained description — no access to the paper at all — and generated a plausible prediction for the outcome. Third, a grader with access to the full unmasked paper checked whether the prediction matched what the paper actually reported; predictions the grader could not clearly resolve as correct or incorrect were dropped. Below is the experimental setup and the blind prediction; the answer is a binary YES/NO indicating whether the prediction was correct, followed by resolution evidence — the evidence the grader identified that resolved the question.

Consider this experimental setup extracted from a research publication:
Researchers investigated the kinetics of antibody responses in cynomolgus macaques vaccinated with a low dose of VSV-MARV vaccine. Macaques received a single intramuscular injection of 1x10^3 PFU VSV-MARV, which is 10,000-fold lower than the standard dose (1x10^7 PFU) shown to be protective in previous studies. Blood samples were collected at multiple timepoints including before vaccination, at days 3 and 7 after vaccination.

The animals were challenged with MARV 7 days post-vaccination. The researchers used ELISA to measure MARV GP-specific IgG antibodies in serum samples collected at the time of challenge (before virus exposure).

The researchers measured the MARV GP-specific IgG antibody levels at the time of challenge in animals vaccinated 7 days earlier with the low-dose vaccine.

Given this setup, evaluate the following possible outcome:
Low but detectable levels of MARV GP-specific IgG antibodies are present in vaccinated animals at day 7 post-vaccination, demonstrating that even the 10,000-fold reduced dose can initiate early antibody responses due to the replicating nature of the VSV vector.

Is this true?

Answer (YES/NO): NO